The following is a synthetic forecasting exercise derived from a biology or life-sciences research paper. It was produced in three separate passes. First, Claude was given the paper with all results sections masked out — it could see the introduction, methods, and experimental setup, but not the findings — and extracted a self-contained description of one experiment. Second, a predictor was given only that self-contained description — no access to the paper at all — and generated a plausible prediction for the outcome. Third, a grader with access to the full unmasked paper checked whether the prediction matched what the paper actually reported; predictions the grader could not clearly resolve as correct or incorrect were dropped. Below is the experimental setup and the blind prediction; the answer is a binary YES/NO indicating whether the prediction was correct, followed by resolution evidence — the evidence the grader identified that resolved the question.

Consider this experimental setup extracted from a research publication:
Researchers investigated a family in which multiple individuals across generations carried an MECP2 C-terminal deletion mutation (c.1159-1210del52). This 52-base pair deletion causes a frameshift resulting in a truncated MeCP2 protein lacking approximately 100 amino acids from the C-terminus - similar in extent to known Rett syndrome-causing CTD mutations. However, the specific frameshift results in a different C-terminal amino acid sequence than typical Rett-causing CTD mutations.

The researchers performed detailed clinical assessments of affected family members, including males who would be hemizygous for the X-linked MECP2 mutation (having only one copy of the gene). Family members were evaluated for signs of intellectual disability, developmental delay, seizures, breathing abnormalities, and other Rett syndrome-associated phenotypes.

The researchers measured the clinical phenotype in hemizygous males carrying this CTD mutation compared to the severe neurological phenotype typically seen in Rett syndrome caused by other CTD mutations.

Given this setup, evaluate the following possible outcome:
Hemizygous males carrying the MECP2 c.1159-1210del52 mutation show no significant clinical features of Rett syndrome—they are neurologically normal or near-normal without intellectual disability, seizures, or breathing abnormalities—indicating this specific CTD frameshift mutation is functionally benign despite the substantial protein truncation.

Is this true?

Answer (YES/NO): YES